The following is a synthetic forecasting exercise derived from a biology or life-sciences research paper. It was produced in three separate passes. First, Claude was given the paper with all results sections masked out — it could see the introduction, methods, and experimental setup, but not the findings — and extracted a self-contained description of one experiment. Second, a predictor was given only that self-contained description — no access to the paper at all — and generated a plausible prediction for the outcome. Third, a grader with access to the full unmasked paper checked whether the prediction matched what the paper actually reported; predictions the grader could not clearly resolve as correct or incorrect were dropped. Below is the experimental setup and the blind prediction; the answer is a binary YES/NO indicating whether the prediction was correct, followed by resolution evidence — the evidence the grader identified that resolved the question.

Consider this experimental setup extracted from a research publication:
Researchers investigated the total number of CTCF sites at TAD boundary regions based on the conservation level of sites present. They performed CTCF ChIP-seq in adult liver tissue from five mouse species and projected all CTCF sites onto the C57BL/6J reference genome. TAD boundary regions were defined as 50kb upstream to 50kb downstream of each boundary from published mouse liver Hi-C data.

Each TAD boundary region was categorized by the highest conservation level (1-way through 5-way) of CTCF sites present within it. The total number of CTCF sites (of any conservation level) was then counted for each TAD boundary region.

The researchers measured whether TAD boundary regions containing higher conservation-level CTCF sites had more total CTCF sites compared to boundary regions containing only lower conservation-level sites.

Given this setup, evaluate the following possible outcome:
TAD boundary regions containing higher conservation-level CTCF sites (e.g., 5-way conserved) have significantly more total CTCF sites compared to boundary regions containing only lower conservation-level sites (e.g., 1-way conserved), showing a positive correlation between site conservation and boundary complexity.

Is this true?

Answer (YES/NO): YES